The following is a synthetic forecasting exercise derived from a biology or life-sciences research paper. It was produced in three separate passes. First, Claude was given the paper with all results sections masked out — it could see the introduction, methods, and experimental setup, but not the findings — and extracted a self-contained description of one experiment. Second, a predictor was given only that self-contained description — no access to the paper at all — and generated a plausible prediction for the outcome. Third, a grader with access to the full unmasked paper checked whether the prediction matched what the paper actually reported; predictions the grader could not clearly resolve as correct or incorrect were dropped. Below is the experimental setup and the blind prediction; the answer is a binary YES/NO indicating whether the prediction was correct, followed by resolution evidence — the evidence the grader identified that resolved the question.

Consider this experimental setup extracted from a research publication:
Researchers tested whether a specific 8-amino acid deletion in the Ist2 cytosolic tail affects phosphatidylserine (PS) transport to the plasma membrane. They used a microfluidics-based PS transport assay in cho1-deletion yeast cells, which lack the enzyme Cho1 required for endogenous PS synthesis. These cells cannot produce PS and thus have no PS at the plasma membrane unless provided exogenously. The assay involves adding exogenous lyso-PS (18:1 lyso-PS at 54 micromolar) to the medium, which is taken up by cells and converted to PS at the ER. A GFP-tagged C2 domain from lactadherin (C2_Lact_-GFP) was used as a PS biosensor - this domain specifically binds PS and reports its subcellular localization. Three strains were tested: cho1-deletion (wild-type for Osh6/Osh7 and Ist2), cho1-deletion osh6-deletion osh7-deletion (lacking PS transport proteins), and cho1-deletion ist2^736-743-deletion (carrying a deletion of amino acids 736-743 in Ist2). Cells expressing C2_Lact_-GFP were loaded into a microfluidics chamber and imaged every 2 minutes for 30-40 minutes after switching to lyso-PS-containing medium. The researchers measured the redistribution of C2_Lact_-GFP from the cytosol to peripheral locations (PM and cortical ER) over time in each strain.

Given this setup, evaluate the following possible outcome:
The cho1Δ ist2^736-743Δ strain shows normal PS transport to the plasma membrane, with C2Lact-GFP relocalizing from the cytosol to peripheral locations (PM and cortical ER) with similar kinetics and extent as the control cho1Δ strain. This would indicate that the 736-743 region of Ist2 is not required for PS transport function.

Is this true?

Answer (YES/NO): NO